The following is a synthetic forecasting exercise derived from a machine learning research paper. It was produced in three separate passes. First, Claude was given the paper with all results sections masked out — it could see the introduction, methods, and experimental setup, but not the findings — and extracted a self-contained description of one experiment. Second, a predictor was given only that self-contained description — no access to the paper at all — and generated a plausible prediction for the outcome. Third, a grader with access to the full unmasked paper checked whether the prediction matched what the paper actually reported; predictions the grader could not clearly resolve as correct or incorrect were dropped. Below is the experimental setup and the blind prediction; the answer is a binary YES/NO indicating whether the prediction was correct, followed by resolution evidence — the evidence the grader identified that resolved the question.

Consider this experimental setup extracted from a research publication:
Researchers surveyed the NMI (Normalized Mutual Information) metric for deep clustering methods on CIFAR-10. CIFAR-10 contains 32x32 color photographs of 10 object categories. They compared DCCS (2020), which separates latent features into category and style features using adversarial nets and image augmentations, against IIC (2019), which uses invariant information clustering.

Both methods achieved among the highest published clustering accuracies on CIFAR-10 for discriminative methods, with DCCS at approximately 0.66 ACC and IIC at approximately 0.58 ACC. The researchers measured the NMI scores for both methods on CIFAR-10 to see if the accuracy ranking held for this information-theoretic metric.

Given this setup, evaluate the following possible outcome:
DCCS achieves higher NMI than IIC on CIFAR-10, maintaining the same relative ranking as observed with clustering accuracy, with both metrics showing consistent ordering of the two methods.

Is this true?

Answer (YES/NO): YES